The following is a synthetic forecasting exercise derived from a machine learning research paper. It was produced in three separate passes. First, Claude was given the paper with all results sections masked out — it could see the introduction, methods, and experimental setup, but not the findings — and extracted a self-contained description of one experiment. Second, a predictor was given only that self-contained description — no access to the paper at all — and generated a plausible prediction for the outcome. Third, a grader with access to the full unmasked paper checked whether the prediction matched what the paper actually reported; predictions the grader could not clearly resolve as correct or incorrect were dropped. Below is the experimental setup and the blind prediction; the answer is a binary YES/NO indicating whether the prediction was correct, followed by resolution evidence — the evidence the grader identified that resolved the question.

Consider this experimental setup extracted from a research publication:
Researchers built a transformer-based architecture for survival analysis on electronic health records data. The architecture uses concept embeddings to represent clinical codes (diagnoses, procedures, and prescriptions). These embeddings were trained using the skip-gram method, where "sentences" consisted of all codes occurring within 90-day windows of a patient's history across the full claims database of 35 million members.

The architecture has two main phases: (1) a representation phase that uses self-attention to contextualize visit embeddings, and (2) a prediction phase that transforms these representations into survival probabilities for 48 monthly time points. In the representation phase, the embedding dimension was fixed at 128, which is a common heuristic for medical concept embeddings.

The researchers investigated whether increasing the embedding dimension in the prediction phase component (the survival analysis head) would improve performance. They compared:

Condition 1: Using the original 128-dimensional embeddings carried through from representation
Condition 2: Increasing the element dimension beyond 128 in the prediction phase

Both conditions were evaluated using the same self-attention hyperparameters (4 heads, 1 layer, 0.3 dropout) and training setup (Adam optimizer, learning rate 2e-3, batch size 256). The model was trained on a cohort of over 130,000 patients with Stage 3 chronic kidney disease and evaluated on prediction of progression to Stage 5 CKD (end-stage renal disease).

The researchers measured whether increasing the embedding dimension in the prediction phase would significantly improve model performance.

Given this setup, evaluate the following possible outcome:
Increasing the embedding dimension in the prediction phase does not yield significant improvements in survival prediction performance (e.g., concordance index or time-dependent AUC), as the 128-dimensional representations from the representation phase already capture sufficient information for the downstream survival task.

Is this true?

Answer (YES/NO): YES